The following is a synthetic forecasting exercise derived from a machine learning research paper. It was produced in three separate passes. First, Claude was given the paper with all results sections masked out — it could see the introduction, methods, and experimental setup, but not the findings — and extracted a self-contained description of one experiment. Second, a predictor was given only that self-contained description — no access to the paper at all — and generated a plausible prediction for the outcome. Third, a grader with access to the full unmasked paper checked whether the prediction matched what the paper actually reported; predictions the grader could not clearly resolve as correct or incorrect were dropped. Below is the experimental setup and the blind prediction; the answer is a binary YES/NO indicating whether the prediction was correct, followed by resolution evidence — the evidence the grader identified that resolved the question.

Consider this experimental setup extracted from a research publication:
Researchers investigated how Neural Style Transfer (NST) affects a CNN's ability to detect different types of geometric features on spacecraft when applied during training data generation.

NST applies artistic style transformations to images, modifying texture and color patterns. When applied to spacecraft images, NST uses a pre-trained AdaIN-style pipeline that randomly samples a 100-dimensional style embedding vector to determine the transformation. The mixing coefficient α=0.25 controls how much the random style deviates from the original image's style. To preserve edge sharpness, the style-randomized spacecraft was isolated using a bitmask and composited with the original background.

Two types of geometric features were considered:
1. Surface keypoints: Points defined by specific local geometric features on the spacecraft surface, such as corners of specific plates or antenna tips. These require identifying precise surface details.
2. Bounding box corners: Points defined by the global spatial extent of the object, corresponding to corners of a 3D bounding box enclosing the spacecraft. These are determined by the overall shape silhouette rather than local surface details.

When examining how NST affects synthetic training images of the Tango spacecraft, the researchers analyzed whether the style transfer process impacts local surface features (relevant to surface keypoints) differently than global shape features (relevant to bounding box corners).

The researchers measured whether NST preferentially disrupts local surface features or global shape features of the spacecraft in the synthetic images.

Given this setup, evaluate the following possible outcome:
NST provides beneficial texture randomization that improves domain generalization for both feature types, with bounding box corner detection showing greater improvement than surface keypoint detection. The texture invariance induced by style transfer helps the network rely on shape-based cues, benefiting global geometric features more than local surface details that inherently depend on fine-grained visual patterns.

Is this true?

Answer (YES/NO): YES